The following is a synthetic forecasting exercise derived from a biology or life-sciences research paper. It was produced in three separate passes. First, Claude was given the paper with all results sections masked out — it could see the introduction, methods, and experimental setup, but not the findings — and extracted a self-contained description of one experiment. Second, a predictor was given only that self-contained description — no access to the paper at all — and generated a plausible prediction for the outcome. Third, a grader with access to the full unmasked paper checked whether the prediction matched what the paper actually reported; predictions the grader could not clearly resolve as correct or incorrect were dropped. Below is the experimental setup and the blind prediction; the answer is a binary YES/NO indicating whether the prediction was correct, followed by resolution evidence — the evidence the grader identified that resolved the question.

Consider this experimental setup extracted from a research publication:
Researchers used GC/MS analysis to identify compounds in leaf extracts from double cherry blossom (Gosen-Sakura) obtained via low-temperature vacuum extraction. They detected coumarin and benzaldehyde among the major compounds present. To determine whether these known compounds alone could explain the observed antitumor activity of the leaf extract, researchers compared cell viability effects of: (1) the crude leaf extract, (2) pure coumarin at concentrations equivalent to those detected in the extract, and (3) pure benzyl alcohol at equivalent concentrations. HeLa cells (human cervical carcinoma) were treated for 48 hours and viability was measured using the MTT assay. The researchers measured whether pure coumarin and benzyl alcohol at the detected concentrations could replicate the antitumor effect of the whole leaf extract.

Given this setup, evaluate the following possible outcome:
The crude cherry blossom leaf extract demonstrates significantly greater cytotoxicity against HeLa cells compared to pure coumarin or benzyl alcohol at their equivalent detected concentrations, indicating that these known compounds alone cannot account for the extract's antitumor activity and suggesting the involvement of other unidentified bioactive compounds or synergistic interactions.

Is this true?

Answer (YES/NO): YES